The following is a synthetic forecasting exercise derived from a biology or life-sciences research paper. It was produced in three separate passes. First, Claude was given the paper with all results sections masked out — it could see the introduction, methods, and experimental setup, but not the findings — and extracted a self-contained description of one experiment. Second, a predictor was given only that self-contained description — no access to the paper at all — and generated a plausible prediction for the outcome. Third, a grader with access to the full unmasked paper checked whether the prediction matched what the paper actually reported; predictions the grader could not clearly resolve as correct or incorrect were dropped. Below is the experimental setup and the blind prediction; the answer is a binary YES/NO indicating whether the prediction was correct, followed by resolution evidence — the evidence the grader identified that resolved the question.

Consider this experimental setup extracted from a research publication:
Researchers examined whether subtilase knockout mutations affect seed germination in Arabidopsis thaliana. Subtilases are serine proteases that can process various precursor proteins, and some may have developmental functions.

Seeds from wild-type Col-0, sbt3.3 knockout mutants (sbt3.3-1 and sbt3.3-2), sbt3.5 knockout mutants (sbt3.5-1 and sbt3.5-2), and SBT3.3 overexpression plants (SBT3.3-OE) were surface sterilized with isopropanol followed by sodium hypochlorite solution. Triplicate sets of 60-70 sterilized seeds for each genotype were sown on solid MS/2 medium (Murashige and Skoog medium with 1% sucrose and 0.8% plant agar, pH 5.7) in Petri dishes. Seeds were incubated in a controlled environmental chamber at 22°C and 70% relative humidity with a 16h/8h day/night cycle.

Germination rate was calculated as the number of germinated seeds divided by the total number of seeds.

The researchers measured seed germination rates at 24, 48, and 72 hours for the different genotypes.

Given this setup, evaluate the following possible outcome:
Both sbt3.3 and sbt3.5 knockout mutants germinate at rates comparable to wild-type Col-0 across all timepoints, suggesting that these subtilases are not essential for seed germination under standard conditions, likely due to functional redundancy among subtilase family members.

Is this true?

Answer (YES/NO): YES